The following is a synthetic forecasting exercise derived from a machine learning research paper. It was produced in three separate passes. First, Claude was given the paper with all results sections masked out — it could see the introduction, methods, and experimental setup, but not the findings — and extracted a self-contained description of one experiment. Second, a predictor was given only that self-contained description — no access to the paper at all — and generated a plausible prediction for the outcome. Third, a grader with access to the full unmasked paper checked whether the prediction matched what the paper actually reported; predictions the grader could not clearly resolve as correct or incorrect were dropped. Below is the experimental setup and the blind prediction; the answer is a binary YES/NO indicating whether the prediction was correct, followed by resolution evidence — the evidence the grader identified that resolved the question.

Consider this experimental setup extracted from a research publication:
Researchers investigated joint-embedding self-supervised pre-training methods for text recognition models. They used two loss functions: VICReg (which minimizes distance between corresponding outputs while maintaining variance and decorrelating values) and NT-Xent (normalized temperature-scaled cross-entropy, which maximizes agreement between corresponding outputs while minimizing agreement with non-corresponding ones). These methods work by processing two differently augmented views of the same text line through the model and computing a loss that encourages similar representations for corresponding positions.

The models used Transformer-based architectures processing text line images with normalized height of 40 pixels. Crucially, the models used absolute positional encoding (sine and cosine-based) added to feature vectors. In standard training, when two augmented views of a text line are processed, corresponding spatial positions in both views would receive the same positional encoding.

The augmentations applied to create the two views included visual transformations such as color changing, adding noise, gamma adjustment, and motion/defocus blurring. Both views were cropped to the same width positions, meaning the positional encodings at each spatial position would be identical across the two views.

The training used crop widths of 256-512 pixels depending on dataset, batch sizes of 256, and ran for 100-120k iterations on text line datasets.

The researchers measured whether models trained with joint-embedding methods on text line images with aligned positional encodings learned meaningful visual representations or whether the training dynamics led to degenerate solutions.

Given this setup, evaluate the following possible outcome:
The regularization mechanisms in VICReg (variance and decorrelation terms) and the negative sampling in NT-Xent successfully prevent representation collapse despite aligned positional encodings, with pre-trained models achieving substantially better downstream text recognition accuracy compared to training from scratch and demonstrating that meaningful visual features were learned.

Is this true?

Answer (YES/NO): NO